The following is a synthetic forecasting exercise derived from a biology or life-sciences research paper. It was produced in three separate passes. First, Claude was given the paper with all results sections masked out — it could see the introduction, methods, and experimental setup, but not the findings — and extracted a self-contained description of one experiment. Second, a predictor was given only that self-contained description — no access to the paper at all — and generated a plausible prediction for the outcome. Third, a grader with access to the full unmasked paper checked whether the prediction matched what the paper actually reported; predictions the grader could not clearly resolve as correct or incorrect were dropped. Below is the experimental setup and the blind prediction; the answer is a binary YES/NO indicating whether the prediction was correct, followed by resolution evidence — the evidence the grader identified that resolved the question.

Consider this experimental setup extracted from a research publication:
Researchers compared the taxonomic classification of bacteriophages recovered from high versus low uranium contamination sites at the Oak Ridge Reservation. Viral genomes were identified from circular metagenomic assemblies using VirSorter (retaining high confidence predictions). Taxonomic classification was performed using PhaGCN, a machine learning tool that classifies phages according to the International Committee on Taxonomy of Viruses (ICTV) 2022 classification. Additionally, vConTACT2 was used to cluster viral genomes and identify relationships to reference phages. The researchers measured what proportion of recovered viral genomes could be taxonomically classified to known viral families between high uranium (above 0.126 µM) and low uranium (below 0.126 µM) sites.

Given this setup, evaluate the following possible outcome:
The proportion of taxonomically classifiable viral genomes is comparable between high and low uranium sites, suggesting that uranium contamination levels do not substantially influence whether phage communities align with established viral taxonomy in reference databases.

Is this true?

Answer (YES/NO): YES